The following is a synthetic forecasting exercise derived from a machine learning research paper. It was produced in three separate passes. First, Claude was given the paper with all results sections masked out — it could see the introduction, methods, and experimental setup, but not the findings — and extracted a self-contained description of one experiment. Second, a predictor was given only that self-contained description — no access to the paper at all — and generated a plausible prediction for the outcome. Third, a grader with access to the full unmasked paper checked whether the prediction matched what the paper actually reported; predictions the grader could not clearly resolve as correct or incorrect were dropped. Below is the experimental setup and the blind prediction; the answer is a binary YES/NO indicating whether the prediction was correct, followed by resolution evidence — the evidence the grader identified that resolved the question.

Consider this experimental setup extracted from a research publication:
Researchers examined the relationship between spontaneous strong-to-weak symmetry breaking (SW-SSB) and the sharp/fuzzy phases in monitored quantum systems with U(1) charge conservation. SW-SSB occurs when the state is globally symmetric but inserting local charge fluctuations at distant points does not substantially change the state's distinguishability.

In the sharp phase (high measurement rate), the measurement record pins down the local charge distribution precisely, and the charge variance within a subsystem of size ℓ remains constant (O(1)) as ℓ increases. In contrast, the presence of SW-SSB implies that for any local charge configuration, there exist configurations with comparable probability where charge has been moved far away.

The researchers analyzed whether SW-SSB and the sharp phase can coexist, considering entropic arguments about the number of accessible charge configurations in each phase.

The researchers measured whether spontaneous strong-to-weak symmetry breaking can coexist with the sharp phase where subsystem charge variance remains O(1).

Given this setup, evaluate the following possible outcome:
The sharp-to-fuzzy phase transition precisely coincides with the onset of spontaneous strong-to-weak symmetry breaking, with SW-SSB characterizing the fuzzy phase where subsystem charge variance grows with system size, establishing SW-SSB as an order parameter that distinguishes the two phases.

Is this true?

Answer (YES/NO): NO